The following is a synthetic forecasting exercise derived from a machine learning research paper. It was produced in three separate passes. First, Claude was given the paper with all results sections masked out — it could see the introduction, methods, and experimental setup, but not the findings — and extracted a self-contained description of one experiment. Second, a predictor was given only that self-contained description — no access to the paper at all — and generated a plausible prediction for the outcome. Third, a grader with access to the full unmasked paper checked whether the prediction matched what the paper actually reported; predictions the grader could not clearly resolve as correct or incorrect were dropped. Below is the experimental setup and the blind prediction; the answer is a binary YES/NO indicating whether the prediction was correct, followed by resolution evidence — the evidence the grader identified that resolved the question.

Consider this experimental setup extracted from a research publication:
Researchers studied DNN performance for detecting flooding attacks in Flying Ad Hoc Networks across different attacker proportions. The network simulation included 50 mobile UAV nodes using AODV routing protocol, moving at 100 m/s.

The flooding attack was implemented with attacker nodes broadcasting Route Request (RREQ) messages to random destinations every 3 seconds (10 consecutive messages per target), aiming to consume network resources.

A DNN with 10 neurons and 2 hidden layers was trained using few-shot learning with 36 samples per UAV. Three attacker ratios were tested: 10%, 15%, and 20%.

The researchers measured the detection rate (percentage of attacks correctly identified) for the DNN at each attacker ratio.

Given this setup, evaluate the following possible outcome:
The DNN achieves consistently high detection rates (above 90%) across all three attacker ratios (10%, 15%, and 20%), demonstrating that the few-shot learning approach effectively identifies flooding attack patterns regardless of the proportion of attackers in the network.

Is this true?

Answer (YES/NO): NO